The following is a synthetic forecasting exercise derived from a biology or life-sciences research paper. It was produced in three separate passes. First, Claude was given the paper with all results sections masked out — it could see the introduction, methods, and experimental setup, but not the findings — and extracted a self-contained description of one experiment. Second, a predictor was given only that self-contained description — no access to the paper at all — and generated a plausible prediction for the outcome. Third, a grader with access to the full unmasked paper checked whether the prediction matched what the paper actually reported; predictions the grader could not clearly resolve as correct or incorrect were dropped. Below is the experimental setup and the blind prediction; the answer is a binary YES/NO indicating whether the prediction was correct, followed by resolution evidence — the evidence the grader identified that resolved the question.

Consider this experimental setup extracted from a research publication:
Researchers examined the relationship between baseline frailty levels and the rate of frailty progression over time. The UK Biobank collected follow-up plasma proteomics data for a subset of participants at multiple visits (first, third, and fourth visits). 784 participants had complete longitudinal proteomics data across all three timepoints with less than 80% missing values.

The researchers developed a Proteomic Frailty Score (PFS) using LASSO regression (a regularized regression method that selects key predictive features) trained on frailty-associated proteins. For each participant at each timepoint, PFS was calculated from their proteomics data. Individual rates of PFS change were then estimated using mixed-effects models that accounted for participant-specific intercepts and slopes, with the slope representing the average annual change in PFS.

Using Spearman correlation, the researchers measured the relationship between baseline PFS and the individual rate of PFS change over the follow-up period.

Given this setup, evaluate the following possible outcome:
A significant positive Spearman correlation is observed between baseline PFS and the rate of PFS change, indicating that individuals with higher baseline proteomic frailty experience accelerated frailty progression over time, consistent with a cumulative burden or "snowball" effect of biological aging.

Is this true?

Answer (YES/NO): YES